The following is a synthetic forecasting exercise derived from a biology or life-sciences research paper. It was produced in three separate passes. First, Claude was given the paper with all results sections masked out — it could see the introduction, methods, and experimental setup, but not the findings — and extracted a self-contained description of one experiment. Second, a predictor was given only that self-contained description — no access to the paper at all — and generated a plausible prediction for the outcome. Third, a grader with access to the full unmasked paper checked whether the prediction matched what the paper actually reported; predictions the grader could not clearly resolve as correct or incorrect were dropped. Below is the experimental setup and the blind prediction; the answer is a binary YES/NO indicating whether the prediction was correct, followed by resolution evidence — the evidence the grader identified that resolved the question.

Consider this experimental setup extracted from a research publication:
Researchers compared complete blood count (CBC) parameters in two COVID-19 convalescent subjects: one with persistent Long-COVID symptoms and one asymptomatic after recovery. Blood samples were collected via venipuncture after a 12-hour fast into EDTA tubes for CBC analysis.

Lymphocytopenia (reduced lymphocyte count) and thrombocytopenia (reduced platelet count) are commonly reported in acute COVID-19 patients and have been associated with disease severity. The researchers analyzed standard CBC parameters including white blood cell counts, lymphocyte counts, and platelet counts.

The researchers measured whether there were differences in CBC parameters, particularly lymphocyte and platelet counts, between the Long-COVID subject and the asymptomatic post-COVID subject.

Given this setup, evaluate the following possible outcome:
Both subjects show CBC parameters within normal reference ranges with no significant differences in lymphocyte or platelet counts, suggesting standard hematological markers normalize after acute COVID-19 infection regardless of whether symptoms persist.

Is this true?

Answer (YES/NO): YES